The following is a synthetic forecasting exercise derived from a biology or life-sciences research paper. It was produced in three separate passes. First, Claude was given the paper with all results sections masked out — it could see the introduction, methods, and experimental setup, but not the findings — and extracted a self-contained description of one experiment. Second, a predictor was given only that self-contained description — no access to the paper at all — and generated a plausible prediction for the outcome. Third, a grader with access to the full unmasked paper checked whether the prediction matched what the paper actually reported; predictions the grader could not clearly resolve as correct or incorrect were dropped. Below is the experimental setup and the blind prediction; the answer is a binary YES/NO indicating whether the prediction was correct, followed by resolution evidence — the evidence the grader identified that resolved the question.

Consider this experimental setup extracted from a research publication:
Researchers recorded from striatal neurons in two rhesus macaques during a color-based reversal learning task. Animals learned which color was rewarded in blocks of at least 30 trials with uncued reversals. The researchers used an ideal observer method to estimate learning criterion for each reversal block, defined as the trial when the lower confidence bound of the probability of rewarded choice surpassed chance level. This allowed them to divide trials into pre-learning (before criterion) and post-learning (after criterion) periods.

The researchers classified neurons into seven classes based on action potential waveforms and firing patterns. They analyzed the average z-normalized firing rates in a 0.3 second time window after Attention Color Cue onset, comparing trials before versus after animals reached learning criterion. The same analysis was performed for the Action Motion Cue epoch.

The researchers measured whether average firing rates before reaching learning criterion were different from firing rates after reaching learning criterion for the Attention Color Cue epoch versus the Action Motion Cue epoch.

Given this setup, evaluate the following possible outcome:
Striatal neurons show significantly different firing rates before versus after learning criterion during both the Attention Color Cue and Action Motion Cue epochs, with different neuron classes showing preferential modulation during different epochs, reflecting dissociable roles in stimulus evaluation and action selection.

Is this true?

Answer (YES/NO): NO